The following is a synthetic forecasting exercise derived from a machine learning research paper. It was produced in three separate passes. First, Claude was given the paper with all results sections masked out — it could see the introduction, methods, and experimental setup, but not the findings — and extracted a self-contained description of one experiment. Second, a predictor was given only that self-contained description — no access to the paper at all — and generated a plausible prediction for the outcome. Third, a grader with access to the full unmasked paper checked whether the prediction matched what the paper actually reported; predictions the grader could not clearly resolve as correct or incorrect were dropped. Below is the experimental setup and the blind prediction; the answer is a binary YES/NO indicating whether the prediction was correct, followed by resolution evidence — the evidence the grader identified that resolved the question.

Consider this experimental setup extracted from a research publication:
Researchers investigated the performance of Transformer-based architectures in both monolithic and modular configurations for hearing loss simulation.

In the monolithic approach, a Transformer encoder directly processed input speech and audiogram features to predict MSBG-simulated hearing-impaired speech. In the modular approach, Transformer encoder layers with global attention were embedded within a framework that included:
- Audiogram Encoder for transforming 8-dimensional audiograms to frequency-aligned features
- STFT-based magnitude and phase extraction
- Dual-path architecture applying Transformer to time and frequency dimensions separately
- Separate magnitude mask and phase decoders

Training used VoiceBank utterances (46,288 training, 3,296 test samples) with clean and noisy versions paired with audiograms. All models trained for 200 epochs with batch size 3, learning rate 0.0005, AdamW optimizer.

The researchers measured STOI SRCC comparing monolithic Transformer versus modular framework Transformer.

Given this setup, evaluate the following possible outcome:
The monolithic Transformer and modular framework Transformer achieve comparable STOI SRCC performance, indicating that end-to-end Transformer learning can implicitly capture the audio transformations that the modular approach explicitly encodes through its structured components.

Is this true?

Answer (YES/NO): NO